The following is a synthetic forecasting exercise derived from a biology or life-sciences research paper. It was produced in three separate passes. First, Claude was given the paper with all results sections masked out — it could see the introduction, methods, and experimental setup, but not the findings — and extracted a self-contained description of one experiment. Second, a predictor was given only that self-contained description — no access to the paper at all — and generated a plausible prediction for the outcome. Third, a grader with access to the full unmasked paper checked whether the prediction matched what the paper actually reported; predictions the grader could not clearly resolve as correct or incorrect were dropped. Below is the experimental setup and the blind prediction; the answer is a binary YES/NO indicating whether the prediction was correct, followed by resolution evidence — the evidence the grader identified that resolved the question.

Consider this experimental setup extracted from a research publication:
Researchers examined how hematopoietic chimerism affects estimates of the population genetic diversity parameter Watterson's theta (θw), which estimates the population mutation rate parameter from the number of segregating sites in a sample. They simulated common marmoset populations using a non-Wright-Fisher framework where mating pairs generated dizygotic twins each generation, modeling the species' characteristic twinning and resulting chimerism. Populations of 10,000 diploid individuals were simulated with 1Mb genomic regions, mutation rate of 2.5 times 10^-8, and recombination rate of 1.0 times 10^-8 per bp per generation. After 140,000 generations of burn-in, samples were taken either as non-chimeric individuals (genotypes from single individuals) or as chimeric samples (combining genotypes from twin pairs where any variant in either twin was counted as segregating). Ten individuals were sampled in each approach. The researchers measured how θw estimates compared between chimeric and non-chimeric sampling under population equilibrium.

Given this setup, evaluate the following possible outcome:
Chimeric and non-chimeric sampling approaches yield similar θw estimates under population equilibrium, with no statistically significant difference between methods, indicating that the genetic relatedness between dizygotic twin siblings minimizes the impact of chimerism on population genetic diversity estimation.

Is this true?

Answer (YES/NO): NO